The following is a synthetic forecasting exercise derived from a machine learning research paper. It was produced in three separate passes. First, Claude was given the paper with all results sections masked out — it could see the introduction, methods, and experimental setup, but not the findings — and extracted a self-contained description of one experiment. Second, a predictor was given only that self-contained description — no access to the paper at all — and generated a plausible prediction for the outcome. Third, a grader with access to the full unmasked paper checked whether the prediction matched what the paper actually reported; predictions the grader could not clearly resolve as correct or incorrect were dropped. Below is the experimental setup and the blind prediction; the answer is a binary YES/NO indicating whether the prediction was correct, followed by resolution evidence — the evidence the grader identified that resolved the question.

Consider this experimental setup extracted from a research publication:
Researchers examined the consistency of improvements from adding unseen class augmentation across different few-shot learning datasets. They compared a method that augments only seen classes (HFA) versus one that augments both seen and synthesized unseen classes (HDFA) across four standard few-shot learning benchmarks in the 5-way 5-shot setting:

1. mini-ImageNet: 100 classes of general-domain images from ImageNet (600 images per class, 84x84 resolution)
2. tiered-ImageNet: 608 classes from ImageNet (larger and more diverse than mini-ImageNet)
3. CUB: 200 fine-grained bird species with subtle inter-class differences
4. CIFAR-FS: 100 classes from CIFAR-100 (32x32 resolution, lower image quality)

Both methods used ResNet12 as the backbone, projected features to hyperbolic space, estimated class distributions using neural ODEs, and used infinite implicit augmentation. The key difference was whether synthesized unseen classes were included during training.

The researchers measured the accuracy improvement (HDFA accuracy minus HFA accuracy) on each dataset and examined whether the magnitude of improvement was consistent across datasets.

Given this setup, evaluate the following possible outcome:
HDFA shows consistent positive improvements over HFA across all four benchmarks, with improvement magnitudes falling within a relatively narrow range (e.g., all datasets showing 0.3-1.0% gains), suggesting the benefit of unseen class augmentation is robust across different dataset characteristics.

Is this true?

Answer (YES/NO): NO